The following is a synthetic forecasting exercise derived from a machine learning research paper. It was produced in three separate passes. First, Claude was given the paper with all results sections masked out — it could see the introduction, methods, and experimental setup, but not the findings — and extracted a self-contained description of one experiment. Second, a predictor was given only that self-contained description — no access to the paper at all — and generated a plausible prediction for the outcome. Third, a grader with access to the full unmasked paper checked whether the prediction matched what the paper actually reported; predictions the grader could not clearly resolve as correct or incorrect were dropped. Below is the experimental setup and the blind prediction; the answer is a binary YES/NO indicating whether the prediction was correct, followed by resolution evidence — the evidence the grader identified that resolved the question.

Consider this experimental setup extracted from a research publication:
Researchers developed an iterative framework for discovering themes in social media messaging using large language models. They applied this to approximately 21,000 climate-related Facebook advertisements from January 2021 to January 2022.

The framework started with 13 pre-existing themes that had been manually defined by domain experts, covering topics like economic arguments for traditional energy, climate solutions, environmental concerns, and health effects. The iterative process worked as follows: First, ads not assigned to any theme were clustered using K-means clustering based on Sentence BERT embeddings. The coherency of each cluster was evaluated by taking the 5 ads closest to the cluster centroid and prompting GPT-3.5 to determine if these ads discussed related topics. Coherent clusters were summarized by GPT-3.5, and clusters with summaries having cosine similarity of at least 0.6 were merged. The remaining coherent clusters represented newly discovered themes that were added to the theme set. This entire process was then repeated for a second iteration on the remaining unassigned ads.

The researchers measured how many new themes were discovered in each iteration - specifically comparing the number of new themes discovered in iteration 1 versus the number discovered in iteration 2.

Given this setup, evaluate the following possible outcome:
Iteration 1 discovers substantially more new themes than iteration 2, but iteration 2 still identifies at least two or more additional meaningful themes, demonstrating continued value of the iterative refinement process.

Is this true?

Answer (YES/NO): NO